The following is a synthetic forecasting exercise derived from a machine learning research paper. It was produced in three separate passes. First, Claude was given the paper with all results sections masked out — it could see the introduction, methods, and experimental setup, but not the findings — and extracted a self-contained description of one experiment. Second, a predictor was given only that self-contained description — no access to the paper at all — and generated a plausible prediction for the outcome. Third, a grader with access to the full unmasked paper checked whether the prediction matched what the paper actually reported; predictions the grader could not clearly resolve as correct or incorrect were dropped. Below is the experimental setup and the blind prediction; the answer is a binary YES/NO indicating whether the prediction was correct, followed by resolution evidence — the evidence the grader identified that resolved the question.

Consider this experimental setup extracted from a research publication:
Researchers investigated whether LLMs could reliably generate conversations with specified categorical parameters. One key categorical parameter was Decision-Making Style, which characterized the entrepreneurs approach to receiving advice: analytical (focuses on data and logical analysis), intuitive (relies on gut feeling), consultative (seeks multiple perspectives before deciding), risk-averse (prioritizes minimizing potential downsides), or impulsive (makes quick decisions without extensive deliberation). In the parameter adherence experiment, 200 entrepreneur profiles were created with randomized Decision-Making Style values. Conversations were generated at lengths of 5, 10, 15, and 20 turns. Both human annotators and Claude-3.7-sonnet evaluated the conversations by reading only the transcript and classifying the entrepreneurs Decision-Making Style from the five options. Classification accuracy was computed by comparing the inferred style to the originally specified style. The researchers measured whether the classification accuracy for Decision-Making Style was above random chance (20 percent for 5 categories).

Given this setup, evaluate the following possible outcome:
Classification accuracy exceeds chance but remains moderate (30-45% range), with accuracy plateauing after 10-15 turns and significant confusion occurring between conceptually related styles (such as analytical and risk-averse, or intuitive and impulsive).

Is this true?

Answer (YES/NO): NO